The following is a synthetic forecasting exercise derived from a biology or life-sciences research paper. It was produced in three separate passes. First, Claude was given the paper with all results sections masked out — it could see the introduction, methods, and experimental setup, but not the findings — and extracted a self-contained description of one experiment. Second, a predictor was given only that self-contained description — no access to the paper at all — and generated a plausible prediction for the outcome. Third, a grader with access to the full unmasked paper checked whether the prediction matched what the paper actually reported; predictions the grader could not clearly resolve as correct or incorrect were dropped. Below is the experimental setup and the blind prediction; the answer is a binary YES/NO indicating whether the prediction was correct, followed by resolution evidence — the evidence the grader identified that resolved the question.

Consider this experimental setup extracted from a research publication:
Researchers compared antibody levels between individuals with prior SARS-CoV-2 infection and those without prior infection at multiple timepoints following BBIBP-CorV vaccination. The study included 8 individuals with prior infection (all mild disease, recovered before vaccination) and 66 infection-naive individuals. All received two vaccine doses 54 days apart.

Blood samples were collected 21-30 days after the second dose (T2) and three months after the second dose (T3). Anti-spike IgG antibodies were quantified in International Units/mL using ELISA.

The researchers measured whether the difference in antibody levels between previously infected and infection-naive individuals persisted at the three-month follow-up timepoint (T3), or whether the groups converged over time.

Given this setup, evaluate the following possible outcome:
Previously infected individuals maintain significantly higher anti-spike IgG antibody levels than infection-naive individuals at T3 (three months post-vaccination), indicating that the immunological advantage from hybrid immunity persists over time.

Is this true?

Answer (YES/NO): YES